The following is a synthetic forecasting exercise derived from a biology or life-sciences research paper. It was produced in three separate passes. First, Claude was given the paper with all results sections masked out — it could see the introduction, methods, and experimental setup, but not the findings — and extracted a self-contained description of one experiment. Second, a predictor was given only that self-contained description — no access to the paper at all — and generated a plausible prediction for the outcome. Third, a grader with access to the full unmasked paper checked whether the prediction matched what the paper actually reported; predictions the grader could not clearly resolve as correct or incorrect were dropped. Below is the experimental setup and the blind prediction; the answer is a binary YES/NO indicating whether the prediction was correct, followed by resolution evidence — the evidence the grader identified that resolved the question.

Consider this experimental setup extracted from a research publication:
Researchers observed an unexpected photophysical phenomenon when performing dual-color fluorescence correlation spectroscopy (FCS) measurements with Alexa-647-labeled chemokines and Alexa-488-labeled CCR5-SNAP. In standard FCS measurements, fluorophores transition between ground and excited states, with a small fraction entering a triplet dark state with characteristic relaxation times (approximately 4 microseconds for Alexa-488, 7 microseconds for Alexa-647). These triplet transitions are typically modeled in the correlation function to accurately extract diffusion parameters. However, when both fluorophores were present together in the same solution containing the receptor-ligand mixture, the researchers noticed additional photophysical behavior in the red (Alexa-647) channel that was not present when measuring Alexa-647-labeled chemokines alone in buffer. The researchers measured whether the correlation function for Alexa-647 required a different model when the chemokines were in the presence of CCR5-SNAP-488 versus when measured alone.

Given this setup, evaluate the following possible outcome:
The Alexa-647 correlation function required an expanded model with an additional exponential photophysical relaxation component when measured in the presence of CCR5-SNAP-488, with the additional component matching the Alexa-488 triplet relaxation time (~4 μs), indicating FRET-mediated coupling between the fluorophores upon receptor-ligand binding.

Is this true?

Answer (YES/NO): NO